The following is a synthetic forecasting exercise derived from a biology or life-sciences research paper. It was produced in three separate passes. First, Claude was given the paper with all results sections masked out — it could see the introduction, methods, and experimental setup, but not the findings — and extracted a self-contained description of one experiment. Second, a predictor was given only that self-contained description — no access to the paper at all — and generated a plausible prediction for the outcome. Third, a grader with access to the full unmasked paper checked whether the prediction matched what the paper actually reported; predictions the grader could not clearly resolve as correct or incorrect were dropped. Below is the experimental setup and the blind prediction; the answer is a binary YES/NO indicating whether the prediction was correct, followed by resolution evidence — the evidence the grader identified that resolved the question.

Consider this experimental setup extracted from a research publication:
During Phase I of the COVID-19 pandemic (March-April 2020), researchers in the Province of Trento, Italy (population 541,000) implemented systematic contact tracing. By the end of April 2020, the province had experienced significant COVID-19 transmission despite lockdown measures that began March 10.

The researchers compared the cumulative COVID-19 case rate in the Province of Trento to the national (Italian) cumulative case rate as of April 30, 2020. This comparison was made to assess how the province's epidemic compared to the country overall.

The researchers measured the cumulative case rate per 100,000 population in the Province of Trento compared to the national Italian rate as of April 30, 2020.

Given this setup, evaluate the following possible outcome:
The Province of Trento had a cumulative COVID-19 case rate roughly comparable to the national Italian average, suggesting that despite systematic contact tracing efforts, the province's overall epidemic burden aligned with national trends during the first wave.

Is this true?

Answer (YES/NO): NO